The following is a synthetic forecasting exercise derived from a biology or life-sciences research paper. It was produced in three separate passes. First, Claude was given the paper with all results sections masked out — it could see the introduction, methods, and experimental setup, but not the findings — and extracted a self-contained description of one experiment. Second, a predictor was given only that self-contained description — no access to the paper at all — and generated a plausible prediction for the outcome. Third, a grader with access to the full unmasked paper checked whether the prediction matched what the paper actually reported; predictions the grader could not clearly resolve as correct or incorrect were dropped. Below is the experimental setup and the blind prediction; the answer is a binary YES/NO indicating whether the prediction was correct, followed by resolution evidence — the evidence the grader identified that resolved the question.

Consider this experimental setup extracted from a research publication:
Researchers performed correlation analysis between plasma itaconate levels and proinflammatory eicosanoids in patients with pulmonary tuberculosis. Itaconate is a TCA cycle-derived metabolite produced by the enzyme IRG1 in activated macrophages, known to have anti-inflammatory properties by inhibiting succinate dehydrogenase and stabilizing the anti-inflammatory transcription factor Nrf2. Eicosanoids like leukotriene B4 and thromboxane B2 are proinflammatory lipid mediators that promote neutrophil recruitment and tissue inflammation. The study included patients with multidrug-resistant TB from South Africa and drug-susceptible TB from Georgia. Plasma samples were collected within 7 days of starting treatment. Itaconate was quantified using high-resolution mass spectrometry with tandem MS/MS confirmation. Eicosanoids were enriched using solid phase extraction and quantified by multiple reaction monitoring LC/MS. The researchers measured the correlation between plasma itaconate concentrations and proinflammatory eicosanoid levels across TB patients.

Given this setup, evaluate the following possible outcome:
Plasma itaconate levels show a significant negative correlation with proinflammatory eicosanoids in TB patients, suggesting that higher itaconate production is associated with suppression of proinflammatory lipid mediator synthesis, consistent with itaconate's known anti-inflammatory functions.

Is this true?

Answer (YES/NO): YES